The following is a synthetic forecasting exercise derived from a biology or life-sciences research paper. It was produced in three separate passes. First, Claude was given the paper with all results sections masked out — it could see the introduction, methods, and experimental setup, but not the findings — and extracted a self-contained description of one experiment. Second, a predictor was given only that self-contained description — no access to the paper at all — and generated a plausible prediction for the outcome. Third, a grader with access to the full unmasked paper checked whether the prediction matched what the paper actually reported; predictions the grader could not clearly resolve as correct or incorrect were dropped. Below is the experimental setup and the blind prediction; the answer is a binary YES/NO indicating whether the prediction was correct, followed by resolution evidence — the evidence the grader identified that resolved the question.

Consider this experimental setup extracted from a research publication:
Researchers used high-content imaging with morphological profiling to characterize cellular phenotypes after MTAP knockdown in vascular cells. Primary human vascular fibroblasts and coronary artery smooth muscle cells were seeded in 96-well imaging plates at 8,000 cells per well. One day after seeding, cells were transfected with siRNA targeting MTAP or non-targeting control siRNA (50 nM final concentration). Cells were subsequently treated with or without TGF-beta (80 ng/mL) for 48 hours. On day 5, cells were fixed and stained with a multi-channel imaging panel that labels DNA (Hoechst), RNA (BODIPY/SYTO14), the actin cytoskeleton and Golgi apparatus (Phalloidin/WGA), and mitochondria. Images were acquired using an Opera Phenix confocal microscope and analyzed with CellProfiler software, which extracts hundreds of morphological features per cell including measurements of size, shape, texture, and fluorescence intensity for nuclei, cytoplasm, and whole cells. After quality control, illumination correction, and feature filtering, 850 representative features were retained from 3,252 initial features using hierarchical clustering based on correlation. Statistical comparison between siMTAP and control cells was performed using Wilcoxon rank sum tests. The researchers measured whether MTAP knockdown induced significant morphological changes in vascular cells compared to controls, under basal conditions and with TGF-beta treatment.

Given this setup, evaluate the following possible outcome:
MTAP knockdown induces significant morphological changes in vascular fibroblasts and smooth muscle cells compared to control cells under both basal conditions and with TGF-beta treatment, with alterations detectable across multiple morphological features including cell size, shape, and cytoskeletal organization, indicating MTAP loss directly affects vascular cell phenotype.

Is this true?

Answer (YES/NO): NO